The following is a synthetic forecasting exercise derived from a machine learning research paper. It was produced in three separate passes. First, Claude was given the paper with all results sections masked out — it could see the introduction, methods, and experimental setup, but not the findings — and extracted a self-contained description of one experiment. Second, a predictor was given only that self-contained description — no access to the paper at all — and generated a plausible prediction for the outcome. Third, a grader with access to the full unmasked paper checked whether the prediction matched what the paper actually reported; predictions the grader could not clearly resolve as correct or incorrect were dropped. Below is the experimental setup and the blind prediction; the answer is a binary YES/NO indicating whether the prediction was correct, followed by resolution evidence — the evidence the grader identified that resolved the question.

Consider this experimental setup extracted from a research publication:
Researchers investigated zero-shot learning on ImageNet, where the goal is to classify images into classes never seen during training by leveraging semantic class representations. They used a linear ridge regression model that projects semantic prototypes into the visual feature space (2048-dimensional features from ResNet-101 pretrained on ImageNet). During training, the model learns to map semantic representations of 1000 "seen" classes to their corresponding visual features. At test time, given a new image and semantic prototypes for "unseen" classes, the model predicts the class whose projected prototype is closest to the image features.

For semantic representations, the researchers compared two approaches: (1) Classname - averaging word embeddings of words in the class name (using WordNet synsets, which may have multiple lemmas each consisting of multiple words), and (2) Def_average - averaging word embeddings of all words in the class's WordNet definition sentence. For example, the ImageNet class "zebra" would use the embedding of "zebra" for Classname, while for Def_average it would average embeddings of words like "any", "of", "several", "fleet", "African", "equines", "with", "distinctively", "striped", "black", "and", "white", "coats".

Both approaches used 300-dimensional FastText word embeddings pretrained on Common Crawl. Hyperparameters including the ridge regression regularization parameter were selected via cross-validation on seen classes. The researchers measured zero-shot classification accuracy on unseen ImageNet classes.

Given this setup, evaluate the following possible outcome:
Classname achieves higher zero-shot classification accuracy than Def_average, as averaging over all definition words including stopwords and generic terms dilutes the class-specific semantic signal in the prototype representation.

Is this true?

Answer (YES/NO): YES